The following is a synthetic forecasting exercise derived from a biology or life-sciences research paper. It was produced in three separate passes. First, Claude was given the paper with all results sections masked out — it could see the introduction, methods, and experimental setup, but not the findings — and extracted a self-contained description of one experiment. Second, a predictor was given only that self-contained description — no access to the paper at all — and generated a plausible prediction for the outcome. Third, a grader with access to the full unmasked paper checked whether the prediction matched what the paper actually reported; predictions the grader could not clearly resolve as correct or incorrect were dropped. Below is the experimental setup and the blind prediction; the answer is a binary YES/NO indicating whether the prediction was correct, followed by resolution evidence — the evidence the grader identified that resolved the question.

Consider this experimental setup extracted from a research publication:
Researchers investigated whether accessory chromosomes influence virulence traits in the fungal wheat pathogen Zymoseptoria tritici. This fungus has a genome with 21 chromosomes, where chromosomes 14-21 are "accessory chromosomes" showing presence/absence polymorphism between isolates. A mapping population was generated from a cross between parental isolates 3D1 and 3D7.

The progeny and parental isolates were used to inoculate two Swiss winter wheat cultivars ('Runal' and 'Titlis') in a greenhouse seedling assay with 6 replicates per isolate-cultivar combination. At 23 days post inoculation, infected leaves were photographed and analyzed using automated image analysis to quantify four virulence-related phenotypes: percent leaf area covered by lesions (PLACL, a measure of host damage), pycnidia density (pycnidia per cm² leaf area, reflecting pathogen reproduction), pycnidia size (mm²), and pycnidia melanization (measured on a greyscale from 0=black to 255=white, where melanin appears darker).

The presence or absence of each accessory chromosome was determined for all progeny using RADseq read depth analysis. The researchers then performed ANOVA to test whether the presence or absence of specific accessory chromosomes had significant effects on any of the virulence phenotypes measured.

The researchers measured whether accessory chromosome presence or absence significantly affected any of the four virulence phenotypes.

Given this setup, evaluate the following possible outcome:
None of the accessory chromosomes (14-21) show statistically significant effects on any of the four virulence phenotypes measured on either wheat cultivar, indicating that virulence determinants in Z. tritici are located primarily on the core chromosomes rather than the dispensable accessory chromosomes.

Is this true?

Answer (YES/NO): NO